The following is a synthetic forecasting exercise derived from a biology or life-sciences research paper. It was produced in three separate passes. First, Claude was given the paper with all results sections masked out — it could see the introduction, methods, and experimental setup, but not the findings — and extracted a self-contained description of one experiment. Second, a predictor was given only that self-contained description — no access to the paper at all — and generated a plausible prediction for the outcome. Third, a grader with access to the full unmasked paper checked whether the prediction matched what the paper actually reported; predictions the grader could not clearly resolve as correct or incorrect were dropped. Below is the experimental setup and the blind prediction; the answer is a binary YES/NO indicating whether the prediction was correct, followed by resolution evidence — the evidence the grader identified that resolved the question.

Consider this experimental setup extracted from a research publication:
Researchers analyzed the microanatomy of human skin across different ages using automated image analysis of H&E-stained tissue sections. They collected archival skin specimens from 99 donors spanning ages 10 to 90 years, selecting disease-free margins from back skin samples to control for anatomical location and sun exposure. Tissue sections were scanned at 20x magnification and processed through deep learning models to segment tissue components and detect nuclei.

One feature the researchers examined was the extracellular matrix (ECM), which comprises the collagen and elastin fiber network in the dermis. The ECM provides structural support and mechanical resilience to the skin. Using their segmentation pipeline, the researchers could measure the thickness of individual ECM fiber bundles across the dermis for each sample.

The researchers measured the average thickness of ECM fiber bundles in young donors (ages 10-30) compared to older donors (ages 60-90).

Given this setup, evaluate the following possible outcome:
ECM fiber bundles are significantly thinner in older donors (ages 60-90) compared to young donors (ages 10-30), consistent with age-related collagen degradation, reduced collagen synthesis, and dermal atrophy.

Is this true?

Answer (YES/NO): NO